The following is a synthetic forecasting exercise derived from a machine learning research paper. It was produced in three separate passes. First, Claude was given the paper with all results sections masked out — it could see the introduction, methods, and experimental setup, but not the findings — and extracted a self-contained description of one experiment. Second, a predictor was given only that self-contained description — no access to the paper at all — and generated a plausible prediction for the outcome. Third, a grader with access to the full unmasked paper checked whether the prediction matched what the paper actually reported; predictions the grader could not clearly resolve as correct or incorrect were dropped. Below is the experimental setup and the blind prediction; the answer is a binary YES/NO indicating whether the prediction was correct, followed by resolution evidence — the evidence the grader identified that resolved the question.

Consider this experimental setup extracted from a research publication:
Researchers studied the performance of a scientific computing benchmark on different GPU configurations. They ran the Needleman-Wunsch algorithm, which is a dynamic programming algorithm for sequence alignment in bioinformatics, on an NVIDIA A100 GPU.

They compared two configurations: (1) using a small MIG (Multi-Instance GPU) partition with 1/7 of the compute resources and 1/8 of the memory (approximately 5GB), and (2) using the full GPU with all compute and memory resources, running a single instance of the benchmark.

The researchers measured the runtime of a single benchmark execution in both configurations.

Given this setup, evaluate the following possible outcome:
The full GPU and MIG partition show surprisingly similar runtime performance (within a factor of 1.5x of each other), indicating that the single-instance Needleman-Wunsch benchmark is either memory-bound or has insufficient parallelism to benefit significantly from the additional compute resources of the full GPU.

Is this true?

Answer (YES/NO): NO